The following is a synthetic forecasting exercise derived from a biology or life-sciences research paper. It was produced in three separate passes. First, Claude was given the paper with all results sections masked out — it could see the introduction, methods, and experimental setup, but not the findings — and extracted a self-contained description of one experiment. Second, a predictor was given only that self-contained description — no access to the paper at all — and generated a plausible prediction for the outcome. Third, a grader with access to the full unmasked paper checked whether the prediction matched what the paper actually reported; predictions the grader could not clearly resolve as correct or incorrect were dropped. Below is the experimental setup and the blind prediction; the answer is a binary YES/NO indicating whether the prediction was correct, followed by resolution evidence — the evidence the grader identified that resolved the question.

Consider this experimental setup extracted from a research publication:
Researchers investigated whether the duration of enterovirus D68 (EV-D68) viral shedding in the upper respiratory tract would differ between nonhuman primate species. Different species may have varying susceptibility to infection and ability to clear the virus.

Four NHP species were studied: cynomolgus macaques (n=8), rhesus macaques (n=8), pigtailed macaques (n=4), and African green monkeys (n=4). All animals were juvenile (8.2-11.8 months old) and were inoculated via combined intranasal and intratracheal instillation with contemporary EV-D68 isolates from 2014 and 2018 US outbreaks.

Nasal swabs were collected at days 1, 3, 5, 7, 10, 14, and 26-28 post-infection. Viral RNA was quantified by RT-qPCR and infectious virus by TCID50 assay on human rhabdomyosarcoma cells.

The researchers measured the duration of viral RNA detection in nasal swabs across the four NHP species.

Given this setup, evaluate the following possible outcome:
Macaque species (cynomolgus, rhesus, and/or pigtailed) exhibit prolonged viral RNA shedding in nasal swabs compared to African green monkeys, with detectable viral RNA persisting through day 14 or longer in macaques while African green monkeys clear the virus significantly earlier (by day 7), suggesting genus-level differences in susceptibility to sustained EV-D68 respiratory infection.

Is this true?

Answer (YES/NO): NO